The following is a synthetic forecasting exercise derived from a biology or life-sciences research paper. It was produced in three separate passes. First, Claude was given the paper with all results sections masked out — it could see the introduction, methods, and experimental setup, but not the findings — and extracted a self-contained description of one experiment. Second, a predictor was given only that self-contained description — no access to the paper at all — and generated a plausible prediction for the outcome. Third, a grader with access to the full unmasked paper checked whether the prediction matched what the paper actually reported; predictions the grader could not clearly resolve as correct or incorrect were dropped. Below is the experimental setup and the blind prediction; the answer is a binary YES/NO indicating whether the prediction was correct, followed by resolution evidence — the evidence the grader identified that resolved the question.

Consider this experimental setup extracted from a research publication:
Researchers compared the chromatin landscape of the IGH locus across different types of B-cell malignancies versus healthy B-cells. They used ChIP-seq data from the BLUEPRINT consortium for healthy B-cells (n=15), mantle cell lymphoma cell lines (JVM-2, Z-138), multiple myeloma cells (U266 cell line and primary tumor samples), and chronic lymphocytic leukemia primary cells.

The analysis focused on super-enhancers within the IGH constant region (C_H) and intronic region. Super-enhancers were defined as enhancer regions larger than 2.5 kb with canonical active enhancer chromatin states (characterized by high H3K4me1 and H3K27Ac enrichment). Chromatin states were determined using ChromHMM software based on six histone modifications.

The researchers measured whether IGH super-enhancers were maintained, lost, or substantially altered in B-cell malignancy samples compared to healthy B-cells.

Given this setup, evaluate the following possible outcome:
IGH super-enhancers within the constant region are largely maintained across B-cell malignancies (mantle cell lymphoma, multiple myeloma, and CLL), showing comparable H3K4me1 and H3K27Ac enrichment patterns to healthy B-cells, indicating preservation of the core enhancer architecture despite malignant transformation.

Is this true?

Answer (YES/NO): YES